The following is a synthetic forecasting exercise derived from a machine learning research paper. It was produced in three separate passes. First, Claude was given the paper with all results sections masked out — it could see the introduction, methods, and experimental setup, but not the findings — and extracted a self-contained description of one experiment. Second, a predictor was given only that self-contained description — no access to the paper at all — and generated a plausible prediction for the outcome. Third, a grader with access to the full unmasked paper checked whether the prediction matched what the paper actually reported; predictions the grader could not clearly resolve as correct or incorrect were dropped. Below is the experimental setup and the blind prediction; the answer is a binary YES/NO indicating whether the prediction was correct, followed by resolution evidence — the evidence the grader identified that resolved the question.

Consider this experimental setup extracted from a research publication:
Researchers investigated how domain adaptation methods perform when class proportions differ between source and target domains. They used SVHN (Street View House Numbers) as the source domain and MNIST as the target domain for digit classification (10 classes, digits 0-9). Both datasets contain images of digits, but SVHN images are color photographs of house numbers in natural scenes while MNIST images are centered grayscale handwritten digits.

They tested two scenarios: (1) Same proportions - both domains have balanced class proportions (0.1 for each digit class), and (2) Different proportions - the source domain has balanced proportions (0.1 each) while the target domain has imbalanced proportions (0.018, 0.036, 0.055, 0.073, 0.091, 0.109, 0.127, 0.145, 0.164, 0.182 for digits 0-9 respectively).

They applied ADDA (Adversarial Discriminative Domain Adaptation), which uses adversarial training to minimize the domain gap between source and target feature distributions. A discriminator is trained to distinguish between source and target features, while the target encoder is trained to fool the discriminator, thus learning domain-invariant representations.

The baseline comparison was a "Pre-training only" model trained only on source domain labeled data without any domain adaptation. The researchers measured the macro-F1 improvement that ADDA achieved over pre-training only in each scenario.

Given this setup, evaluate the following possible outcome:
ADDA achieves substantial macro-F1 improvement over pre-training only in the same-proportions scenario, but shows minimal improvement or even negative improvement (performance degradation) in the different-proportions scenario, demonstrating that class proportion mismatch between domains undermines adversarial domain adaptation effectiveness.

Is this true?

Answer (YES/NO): YES